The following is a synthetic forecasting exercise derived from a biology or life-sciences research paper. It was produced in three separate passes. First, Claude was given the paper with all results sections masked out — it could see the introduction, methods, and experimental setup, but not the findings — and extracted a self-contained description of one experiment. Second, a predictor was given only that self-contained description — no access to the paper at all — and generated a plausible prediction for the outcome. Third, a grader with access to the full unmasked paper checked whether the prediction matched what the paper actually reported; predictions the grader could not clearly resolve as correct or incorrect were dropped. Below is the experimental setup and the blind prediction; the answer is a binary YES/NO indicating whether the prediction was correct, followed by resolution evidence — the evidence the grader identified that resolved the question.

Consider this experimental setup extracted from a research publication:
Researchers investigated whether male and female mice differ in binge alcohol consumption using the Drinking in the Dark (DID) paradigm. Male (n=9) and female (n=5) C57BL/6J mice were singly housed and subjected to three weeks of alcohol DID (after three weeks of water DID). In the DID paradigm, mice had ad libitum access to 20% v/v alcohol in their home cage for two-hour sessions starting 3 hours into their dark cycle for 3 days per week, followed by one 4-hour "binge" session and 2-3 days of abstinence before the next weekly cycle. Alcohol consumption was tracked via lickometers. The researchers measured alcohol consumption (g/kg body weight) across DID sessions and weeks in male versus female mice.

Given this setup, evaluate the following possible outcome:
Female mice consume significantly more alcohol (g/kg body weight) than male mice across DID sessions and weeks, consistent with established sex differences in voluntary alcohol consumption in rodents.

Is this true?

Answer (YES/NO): NO